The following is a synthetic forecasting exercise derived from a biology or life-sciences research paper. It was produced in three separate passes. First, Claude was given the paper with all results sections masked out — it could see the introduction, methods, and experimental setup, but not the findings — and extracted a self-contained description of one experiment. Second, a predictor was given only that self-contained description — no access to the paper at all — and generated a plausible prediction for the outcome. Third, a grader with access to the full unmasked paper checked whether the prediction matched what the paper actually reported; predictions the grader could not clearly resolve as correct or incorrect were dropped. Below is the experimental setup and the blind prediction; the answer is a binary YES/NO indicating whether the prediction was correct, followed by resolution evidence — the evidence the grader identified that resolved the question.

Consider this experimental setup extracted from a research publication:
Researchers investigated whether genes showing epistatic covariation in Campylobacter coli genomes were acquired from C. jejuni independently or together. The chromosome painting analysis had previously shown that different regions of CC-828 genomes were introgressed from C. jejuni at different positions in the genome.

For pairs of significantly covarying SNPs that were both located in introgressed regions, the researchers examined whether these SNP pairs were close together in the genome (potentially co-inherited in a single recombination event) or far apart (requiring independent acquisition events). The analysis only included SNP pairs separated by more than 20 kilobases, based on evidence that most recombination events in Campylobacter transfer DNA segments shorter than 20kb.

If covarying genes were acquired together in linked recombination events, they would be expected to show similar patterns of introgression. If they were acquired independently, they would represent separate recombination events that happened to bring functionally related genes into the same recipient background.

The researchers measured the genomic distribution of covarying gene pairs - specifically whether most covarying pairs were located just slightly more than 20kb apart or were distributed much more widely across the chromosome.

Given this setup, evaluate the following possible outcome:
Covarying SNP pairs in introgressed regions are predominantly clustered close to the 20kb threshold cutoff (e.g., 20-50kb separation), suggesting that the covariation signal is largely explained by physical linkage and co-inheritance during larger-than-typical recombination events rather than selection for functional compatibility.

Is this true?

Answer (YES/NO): NO